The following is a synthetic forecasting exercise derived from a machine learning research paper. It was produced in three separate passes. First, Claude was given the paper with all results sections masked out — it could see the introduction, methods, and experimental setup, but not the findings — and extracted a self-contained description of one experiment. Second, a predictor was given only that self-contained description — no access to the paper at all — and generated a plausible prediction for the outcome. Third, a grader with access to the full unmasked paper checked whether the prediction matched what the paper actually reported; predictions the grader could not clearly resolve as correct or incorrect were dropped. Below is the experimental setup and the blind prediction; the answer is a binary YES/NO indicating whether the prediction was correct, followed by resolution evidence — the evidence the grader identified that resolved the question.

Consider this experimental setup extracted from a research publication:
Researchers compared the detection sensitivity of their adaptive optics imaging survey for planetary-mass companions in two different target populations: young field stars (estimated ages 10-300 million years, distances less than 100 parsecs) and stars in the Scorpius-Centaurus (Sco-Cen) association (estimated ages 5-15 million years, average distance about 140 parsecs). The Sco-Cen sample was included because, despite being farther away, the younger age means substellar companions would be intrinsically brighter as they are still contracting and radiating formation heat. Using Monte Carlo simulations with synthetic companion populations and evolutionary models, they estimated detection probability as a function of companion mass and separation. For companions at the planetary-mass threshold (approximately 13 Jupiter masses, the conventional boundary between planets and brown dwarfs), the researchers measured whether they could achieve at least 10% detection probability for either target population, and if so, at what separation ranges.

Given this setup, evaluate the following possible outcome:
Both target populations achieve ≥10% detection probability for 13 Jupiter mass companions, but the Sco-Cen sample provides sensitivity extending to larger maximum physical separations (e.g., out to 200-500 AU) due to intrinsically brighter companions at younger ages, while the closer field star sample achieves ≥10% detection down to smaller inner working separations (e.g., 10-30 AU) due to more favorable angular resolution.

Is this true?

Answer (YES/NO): NO